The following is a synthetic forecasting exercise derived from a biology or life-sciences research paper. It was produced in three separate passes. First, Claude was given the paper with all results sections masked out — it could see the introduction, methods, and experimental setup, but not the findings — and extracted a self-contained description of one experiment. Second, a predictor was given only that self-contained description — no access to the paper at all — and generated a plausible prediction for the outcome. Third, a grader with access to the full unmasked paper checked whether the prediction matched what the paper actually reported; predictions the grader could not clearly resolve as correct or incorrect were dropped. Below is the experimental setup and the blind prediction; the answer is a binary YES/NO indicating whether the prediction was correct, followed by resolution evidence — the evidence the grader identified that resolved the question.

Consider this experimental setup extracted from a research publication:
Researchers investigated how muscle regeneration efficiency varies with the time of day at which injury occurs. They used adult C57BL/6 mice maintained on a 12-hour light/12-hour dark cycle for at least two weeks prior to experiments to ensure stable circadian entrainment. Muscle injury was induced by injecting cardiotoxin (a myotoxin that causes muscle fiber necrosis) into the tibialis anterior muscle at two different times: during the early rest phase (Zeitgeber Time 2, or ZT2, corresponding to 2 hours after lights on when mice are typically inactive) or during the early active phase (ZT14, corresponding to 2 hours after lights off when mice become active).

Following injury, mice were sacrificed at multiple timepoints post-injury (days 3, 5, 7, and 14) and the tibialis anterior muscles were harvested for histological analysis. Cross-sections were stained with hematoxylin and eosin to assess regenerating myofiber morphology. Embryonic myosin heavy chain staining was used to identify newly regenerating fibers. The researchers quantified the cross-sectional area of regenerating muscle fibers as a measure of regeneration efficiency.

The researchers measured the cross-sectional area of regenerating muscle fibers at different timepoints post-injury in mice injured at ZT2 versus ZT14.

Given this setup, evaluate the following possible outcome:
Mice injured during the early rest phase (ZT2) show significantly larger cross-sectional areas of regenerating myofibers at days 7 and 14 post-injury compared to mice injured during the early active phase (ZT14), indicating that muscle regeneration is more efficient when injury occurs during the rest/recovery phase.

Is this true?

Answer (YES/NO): NO